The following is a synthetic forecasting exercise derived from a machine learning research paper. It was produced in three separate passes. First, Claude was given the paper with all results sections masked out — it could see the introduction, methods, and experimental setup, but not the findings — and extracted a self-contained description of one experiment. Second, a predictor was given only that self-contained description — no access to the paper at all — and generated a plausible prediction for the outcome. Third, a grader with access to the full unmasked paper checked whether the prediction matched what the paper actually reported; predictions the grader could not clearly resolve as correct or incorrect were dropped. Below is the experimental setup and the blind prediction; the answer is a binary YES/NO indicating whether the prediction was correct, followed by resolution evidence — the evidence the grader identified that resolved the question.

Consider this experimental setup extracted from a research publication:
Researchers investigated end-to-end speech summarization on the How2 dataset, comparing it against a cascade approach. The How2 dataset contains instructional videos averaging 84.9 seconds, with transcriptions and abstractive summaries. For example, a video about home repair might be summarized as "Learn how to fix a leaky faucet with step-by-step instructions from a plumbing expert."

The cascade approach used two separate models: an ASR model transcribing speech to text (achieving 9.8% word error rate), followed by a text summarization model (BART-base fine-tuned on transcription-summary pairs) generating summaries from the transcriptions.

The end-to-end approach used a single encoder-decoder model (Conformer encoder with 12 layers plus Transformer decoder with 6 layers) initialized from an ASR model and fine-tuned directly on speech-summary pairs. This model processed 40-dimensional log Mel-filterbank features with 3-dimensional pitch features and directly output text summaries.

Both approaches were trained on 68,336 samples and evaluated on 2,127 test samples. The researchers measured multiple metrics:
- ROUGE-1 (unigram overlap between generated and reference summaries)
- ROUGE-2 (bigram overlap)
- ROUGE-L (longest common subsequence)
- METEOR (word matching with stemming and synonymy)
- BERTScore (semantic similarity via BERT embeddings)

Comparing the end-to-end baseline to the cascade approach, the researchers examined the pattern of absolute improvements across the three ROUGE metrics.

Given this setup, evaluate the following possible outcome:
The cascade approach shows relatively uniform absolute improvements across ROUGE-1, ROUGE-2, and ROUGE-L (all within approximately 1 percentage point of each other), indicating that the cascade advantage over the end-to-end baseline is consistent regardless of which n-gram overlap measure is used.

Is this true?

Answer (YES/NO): NO